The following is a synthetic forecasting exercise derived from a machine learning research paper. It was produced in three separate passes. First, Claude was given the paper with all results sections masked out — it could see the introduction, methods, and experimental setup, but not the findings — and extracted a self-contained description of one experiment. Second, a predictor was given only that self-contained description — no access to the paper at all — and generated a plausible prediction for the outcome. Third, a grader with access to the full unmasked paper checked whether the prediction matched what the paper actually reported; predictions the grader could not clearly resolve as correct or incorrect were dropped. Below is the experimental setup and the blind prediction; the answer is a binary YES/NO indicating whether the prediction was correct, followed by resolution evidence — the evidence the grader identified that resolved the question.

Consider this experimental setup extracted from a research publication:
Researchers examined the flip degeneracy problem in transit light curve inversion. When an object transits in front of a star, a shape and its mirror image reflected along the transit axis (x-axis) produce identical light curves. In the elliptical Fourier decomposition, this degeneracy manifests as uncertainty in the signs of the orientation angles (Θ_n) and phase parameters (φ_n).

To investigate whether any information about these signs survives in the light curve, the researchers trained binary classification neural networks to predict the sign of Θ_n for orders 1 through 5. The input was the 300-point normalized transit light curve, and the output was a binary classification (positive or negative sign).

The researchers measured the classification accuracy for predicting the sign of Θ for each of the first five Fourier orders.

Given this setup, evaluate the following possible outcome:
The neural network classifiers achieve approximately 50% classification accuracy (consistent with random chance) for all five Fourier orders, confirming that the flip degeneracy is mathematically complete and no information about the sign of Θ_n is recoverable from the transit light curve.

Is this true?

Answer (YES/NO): NO